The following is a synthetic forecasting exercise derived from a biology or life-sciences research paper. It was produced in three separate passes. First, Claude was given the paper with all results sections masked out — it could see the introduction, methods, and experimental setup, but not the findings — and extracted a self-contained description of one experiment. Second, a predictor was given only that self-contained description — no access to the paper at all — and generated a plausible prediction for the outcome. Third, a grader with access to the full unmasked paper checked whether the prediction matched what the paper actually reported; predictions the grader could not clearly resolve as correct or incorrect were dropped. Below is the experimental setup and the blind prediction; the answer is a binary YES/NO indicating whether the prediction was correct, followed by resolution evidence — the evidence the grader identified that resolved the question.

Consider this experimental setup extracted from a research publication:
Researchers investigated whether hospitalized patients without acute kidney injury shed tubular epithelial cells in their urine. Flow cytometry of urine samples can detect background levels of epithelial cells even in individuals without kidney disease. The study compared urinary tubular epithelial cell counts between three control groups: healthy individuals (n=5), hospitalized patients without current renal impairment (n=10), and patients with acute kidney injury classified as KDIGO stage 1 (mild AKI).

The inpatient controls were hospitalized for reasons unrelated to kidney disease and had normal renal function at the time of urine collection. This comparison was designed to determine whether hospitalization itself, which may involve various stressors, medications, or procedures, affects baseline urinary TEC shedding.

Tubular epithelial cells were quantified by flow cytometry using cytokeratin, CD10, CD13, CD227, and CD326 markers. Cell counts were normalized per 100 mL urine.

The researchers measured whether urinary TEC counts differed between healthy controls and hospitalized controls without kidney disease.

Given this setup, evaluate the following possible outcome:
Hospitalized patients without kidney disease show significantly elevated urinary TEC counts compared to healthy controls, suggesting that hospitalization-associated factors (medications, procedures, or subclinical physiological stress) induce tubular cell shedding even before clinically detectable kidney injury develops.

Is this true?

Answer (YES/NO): NO